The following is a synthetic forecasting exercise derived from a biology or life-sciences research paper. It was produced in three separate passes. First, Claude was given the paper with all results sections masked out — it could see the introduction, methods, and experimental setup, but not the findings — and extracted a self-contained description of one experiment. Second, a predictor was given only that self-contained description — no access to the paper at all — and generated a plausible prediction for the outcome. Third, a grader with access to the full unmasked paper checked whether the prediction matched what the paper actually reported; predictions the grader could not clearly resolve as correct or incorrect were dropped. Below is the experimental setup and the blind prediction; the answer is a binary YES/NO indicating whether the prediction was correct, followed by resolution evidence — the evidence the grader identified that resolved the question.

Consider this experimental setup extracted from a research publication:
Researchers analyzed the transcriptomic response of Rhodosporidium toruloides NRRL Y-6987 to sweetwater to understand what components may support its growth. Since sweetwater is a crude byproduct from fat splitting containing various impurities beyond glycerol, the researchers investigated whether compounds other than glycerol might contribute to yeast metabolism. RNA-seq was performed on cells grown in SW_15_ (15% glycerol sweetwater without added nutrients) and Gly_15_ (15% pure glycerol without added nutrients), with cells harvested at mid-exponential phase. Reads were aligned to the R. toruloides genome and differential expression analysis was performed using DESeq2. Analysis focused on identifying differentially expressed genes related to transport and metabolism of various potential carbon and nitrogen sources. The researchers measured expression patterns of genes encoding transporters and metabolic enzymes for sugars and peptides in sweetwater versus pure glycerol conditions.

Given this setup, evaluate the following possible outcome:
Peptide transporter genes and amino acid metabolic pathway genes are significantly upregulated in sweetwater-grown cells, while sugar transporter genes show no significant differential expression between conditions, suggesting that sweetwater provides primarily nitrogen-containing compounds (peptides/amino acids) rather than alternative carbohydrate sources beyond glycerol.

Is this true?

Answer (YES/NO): NO